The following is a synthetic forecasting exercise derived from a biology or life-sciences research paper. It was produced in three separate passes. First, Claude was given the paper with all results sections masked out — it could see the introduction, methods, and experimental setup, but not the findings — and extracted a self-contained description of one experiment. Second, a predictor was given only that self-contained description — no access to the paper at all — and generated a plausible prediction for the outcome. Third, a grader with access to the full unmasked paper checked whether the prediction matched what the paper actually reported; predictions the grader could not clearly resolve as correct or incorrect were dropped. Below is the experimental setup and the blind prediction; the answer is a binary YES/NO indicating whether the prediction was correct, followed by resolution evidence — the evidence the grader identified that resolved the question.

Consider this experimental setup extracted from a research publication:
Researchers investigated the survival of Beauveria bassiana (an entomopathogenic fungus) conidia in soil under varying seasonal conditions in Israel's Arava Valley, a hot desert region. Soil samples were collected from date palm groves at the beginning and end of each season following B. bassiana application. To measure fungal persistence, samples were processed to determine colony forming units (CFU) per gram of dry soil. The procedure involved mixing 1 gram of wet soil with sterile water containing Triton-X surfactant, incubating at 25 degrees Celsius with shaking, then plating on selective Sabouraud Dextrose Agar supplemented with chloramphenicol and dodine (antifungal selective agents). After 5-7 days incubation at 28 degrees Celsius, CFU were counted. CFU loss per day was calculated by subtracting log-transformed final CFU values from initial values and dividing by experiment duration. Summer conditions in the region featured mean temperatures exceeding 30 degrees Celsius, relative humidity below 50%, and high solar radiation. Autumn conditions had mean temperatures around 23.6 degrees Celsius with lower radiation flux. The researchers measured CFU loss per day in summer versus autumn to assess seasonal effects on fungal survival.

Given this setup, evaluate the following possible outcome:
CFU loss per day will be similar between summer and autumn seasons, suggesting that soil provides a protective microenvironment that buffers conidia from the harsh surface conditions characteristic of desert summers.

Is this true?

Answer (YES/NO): NO